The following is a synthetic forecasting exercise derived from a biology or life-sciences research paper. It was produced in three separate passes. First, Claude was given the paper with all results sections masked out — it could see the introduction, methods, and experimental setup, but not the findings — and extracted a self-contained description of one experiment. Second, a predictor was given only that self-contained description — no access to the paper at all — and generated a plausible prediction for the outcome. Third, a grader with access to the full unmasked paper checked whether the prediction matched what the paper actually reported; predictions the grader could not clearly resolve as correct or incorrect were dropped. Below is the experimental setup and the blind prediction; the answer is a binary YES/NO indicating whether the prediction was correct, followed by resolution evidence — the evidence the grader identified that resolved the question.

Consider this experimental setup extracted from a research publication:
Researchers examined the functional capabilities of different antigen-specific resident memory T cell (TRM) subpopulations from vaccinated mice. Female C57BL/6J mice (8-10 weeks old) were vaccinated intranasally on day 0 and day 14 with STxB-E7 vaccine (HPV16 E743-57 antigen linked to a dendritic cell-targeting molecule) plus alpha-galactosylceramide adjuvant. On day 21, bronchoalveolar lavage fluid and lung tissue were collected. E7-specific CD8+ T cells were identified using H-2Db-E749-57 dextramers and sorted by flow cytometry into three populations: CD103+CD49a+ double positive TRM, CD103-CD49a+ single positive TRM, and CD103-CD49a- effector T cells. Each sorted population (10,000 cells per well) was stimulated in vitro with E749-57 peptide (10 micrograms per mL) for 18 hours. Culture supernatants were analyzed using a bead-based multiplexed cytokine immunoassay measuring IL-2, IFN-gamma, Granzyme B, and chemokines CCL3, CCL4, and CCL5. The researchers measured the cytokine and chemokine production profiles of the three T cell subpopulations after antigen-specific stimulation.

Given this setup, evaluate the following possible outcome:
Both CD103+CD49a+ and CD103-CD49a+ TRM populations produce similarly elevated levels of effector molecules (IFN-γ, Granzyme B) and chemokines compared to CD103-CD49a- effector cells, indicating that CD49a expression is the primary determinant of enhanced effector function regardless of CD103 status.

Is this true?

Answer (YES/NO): NO